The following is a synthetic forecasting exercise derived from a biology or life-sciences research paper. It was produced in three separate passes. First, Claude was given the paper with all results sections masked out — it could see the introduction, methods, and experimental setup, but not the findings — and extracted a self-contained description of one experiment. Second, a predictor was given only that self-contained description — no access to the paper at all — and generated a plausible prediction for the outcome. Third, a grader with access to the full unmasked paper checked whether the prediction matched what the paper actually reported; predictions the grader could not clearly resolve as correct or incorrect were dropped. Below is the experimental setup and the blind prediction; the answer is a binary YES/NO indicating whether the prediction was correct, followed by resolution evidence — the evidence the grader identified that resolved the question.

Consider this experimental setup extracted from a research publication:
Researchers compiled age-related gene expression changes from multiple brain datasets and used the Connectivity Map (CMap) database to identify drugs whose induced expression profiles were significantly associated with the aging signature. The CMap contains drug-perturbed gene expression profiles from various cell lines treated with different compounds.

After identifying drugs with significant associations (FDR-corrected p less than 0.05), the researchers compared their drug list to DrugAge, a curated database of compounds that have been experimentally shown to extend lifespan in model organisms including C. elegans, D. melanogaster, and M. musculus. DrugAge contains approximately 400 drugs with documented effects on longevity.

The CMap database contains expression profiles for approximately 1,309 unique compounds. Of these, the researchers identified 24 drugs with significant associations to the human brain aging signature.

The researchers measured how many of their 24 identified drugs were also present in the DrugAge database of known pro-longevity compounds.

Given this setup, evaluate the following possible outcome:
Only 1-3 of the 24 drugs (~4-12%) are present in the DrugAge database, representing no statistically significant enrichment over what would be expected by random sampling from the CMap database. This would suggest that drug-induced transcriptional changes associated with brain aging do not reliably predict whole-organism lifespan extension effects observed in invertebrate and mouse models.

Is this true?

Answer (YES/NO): NO